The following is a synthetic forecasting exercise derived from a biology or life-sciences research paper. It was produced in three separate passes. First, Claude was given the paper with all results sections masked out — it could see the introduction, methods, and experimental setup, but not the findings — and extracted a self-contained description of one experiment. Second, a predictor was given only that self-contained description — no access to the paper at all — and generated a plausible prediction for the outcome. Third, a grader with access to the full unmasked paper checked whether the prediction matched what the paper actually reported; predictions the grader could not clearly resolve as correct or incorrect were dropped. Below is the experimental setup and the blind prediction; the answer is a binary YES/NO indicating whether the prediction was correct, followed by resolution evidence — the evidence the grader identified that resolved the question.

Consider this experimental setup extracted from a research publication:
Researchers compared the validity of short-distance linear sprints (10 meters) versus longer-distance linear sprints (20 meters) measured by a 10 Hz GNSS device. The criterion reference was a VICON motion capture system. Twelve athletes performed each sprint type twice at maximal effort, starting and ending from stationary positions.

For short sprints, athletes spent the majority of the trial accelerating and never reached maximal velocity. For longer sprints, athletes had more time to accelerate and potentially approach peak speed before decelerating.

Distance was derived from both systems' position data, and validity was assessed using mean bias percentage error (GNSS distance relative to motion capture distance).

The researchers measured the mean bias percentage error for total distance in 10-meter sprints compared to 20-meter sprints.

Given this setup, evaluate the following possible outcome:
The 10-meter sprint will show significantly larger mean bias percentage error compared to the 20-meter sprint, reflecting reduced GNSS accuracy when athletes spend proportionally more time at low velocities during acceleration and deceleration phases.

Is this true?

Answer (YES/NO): NO